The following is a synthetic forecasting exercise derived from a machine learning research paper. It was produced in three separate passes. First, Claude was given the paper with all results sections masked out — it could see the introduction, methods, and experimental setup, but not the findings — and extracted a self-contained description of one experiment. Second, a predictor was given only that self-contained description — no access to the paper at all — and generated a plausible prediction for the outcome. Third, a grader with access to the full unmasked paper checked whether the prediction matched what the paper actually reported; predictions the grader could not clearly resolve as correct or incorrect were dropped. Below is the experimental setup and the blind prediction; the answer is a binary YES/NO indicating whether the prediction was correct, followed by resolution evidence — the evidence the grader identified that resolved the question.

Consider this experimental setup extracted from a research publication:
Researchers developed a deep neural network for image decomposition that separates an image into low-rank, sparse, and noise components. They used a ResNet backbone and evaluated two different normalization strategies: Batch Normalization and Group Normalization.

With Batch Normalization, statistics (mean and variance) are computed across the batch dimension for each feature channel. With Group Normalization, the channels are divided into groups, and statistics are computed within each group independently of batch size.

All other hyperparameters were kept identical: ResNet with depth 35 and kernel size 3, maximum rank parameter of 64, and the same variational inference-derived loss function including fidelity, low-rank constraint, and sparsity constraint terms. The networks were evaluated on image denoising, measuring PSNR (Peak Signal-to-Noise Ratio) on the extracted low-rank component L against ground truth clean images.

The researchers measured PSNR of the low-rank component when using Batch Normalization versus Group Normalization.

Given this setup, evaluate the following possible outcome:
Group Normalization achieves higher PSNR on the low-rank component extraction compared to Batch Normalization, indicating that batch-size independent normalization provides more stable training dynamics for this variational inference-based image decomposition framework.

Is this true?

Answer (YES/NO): YES